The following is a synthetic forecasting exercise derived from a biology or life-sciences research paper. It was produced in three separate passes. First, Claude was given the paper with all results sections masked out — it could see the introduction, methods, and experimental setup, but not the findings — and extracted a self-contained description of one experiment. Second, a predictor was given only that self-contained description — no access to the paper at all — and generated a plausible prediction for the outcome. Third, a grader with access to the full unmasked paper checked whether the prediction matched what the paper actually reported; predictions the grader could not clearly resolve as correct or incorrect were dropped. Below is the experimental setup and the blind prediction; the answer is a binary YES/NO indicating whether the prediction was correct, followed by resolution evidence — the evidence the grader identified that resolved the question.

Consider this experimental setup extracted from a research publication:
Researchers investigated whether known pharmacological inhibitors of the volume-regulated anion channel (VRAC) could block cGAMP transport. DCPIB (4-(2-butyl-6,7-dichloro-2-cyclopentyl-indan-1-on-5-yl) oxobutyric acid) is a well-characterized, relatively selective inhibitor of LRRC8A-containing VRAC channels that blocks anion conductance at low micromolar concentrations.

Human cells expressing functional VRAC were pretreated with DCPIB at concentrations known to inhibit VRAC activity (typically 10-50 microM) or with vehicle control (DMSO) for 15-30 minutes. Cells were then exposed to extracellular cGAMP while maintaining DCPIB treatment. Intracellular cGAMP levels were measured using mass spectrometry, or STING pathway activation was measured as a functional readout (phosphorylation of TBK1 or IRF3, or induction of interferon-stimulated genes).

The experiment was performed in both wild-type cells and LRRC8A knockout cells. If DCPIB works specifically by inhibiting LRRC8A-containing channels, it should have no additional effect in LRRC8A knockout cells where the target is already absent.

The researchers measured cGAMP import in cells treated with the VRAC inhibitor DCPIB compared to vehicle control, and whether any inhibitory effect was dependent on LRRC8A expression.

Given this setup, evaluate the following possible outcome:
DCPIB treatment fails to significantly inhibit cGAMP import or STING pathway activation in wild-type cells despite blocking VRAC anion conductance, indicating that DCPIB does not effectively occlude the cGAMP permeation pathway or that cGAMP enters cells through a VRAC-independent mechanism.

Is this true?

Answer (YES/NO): NO